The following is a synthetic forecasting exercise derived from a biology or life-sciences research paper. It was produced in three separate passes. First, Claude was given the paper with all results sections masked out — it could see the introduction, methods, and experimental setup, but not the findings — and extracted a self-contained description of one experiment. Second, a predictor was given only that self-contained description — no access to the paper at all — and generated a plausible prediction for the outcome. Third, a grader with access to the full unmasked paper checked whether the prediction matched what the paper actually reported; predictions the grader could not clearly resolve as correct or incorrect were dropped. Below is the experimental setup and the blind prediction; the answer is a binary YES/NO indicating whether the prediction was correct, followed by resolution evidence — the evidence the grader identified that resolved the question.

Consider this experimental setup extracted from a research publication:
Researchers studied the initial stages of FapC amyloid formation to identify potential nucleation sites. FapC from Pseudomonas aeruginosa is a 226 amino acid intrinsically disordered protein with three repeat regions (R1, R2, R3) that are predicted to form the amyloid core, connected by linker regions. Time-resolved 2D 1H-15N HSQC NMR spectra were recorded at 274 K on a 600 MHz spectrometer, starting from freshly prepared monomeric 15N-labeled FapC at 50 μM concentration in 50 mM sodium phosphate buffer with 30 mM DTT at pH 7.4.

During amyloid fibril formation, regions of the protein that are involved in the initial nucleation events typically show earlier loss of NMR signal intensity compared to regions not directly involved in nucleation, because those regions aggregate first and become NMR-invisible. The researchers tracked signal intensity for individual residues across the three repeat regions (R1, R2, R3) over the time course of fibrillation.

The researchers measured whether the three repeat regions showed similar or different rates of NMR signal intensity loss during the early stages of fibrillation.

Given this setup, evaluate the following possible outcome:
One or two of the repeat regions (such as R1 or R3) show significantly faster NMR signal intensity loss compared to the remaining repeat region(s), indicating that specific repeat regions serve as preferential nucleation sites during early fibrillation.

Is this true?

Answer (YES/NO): NO